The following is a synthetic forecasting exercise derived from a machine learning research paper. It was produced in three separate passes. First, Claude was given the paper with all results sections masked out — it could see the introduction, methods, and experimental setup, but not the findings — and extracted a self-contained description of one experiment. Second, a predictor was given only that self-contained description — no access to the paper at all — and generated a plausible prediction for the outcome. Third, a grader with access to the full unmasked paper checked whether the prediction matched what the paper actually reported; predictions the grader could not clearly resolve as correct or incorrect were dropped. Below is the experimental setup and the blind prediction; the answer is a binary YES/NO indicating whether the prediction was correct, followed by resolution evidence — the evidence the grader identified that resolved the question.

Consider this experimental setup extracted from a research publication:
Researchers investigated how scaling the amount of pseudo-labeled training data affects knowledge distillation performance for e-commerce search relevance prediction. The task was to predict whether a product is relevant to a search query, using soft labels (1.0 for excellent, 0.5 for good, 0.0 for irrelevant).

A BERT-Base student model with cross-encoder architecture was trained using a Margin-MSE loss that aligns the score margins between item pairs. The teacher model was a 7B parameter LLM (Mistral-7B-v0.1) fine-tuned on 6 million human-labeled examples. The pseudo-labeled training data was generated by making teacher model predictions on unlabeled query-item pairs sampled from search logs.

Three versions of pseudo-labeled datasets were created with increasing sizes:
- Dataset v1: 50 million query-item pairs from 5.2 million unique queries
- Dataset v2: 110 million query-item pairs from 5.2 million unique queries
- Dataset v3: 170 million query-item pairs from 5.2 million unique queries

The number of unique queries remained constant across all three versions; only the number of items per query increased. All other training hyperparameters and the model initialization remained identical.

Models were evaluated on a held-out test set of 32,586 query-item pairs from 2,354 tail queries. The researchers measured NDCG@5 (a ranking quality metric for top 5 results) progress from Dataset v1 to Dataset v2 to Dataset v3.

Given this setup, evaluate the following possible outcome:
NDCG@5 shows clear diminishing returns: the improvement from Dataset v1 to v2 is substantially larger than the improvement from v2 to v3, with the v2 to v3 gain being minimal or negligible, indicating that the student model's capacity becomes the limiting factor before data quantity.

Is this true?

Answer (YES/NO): NO